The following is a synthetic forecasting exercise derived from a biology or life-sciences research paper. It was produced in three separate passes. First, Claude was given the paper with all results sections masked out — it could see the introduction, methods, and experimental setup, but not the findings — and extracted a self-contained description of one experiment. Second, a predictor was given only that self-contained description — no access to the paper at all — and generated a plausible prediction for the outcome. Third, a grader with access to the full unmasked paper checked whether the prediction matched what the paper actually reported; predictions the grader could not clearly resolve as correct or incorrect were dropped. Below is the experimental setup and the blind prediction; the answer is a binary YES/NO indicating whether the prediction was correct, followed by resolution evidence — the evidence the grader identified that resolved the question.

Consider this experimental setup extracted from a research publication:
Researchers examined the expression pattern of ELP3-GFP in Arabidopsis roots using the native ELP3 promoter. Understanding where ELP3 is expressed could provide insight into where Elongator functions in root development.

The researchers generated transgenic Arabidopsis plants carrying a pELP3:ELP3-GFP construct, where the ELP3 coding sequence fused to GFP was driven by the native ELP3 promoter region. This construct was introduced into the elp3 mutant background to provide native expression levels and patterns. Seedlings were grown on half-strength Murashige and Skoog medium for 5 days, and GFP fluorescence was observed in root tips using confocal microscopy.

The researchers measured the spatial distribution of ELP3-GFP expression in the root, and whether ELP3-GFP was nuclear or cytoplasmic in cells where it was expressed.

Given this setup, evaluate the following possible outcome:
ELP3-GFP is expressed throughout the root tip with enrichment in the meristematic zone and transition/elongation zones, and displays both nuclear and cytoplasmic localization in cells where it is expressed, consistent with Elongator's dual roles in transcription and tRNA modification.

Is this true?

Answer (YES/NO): NO